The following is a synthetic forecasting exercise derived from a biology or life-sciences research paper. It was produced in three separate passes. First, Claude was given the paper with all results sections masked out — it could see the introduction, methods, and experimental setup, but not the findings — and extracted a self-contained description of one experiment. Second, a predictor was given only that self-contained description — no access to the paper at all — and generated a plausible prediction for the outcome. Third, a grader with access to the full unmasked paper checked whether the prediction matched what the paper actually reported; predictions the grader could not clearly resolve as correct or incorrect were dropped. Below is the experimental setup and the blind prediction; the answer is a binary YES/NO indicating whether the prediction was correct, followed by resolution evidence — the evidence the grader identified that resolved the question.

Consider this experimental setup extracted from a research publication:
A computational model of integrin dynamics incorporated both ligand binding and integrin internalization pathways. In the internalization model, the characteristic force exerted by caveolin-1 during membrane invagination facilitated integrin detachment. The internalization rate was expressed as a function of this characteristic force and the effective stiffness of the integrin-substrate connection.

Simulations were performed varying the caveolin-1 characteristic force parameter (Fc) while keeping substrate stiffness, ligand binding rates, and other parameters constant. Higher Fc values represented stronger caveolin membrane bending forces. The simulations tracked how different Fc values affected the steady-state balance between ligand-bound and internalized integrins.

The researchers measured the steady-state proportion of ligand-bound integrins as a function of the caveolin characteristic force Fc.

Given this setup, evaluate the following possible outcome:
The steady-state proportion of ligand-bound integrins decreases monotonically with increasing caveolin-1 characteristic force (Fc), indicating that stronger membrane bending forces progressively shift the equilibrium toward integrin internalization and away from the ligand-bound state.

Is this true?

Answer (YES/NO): YES